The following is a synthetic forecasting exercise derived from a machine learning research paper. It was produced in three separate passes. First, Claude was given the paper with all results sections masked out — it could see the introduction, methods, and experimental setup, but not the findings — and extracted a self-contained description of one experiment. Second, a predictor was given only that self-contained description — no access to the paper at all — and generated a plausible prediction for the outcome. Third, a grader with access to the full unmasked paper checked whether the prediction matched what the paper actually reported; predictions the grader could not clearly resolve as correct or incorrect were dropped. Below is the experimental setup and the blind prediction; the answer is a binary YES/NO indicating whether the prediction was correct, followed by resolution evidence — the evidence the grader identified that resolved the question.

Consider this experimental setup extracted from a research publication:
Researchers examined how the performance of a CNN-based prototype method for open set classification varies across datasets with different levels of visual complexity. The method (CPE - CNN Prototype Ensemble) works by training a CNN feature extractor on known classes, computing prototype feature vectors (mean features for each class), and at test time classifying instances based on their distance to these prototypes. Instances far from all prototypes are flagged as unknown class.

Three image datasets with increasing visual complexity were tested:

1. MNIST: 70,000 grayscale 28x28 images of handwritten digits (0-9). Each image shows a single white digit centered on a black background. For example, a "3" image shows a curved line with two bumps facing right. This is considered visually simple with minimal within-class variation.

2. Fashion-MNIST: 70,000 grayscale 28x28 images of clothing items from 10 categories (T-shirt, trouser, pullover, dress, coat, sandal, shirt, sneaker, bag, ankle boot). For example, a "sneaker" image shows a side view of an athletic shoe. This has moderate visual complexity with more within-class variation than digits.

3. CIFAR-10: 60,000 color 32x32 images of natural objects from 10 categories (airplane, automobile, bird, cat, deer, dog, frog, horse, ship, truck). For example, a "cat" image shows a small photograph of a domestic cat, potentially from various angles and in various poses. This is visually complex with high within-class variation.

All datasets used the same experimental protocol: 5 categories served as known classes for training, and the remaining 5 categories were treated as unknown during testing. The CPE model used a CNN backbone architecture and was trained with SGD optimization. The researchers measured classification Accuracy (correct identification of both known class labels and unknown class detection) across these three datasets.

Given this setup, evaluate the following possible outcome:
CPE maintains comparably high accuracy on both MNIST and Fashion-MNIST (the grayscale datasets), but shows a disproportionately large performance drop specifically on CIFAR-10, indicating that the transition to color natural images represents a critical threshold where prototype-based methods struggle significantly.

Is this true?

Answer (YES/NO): NO